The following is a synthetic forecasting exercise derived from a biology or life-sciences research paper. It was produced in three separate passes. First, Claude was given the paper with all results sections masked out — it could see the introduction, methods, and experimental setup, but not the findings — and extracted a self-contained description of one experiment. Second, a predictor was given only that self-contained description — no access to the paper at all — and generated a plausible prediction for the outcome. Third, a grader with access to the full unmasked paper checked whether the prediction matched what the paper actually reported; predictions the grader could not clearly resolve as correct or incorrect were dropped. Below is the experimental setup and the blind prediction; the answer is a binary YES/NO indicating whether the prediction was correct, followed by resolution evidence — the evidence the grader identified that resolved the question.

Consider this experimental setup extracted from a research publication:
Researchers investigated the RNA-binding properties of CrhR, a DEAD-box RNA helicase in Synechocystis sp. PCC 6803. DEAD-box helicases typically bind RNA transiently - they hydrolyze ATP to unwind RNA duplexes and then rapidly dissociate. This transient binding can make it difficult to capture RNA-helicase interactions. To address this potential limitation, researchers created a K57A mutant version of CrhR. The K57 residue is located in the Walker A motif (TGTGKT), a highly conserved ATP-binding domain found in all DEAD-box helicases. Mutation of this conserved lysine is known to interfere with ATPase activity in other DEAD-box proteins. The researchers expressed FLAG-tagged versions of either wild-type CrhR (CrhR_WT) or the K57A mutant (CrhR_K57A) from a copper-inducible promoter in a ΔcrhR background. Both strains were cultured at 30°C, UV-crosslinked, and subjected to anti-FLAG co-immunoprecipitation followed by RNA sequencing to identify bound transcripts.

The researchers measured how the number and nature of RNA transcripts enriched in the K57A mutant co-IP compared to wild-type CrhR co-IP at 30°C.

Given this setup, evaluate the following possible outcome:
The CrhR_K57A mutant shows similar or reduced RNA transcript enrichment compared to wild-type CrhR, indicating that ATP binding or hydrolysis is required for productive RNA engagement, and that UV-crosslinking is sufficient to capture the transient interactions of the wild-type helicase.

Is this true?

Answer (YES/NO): NO